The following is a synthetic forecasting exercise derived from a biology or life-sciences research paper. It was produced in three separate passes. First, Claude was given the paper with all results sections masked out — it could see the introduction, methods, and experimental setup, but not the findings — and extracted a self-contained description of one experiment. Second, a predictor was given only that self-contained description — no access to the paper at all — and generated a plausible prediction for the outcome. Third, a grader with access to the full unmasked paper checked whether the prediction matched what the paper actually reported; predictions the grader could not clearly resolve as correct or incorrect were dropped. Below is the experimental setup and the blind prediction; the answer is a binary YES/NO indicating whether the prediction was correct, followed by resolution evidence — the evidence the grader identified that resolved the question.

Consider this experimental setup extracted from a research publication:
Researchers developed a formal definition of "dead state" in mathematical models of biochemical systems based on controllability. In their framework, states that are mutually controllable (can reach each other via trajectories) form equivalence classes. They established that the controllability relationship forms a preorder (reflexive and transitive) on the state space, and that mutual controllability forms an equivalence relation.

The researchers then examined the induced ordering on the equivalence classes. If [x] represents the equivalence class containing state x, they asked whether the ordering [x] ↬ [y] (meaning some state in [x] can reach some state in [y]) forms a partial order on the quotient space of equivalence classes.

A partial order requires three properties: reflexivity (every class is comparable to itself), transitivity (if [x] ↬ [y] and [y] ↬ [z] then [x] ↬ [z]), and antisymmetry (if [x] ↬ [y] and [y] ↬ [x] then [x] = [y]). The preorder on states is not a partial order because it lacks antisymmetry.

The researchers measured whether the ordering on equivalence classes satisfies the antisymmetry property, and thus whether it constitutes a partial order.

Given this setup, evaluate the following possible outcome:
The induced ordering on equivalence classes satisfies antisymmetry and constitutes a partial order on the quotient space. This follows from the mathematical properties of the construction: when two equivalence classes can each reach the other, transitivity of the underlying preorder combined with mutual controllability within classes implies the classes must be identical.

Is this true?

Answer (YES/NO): YES